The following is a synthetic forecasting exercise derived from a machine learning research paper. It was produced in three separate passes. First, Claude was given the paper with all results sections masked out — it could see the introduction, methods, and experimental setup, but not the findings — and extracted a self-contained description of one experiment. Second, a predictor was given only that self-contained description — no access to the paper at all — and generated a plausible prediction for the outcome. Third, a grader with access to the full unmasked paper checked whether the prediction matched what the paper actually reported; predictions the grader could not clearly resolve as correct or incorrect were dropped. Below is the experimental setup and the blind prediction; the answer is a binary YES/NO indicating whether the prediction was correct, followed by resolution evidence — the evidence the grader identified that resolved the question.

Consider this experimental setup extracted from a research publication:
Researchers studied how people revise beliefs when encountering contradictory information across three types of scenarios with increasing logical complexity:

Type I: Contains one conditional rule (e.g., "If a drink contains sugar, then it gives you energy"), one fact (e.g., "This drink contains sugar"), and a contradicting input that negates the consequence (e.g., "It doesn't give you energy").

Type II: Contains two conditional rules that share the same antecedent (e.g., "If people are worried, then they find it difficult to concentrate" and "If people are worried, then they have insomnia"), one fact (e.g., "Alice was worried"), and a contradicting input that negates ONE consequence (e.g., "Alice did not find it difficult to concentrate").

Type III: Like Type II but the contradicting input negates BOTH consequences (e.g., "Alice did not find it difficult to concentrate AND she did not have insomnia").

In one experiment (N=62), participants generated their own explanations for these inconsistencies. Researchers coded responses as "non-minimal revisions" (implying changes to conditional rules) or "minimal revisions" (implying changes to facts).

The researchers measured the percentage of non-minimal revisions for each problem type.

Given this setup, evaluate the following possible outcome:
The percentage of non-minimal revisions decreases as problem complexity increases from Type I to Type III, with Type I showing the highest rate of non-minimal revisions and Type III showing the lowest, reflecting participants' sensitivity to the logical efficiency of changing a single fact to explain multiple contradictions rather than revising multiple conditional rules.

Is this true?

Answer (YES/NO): NO